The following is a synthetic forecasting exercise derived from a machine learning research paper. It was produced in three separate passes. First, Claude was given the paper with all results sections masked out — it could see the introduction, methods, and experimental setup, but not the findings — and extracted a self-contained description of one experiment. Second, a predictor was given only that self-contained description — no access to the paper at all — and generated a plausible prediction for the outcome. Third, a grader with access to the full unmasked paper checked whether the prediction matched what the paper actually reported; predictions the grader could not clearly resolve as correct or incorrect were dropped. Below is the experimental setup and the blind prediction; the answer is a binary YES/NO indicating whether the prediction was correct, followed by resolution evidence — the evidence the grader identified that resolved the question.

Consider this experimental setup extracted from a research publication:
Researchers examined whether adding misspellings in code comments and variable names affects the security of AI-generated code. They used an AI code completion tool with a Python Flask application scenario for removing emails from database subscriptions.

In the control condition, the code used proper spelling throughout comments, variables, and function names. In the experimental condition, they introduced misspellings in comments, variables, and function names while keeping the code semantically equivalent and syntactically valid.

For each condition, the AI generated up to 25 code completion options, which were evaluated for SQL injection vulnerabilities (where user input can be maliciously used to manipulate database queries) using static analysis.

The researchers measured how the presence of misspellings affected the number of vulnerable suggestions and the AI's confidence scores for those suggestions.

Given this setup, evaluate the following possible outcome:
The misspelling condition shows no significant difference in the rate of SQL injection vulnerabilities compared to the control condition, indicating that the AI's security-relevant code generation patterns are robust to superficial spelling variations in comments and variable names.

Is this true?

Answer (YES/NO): NO